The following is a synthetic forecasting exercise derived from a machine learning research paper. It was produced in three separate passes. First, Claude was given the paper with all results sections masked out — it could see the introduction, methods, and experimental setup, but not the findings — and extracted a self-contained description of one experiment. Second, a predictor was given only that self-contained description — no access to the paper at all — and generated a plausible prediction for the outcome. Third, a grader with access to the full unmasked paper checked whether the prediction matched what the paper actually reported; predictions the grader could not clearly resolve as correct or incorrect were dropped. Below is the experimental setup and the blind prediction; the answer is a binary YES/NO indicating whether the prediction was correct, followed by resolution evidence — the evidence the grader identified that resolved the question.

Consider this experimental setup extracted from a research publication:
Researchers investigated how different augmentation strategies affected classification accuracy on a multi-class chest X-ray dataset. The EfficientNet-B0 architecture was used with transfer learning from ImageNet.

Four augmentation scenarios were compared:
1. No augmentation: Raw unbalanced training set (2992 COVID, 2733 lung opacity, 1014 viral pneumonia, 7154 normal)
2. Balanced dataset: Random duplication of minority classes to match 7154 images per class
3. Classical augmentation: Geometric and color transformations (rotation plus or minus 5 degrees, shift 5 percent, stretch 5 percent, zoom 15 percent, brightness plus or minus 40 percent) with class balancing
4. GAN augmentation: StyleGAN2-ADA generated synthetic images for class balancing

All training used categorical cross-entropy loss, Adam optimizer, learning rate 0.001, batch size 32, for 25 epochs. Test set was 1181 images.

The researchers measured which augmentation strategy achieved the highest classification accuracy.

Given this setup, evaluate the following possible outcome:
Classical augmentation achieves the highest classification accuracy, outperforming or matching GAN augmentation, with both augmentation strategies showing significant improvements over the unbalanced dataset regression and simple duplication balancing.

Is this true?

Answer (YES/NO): NO